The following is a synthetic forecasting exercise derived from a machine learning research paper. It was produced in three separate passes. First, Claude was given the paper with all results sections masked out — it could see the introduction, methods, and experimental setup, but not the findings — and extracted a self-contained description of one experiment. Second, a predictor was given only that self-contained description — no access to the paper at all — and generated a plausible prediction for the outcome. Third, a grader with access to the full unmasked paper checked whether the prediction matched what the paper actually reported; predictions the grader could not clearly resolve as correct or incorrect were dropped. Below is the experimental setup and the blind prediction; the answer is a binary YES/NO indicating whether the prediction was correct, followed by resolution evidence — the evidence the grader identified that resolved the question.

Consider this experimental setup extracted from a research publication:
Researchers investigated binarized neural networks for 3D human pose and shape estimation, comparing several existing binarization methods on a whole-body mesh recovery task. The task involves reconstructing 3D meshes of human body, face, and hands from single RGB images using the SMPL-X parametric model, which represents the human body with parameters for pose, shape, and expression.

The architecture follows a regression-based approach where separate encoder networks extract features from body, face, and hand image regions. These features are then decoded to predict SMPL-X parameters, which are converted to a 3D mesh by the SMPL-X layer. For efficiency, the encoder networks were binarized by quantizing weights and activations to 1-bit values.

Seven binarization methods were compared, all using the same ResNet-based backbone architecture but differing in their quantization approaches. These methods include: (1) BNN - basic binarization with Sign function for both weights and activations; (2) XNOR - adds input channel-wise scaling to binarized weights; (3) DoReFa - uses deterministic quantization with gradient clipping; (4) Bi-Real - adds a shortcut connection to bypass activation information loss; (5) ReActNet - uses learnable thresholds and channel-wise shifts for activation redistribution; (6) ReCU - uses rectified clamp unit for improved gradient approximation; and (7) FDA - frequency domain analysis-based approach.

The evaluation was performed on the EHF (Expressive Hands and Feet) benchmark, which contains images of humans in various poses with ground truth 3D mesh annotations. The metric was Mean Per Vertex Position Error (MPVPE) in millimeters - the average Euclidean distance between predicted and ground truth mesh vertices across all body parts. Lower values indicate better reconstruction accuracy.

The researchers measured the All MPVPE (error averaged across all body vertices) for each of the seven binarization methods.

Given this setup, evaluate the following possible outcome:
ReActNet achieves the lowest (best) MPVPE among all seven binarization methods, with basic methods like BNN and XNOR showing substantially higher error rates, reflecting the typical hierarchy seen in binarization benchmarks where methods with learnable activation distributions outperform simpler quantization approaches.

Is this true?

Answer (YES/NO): NO